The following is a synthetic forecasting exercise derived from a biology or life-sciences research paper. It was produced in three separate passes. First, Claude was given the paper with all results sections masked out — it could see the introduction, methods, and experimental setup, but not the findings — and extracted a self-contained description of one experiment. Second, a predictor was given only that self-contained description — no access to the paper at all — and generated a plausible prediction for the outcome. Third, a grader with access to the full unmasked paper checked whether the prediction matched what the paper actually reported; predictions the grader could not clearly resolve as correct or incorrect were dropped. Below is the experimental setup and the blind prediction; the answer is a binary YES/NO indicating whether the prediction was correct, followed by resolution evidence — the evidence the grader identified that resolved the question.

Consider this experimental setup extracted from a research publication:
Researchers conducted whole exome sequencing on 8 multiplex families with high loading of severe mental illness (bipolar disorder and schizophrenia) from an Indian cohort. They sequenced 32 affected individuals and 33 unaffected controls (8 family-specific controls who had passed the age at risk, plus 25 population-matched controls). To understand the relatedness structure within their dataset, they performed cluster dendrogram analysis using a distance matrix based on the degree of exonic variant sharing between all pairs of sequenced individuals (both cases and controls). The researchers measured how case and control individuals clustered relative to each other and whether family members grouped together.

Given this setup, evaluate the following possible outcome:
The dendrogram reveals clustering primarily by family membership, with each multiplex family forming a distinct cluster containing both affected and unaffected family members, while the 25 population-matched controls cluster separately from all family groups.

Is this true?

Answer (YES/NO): NO